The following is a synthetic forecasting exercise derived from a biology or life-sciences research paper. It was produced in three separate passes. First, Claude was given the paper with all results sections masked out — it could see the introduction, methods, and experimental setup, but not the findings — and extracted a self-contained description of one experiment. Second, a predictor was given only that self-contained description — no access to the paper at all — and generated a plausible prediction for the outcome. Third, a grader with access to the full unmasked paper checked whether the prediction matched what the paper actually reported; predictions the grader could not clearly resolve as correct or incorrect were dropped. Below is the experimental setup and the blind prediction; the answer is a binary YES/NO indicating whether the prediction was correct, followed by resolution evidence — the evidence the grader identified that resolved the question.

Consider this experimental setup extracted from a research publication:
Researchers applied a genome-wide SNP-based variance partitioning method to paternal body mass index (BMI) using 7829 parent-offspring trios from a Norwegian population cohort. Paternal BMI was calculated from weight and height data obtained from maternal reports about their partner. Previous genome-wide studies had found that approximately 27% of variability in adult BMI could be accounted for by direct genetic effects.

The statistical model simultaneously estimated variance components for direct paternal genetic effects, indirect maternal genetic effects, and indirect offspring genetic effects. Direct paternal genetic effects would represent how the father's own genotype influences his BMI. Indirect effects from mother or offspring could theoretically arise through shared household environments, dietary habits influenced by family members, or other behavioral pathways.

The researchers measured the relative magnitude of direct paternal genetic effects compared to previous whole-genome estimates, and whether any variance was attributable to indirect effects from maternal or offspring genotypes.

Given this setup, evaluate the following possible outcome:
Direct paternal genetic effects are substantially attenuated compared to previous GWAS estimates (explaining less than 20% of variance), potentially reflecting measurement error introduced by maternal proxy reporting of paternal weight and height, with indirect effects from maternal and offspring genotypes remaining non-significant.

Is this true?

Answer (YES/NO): NO